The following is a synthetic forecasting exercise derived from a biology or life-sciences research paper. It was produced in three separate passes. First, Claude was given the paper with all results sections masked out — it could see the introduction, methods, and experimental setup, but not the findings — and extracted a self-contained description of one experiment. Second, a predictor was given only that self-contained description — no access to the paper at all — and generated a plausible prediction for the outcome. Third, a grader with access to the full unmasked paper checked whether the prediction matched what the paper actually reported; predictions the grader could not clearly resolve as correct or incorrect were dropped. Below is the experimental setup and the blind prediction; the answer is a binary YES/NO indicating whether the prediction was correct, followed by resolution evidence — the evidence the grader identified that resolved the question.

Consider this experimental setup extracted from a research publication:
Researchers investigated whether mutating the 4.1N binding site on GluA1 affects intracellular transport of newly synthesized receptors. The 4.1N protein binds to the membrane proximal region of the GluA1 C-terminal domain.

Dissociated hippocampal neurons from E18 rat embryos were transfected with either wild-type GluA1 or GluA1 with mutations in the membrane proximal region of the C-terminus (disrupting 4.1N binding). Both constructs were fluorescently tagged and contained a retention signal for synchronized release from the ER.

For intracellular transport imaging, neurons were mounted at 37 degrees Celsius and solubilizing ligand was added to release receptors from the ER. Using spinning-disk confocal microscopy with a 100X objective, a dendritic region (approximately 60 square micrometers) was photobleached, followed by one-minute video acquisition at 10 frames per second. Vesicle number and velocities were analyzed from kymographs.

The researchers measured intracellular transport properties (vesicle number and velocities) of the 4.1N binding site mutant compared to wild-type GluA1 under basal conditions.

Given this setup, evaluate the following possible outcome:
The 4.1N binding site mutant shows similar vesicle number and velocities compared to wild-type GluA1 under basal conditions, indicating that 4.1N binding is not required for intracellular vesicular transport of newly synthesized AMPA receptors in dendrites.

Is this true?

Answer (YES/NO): NO